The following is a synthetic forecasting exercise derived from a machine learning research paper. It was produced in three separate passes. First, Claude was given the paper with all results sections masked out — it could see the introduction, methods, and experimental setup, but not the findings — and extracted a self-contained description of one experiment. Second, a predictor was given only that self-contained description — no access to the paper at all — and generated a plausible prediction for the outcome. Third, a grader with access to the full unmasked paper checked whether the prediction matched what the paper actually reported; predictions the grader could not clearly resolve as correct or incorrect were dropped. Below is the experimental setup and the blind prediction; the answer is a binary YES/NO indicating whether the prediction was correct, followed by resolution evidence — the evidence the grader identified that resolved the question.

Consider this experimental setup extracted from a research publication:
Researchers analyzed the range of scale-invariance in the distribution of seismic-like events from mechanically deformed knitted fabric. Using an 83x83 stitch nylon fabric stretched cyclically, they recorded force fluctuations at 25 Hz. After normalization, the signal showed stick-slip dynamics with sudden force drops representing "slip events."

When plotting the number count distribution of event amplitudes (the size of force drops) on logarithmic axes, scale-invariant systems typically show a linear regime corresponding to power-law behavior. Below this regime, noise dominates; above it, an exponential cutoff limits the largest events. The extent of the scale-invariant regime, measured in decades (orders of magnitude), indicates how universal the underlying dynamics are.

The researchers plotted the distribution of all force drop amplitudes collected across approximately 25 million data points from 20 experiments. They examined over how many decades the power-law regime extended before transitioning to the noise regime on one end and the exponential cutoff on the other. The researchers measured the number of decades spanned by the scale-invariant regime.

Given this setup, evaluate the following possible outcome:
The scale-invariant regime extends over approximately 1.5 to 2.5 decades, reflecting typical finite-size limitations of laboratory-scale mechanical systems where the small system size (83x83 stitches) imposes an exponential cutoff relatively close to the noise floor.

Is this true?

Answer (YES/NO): NO